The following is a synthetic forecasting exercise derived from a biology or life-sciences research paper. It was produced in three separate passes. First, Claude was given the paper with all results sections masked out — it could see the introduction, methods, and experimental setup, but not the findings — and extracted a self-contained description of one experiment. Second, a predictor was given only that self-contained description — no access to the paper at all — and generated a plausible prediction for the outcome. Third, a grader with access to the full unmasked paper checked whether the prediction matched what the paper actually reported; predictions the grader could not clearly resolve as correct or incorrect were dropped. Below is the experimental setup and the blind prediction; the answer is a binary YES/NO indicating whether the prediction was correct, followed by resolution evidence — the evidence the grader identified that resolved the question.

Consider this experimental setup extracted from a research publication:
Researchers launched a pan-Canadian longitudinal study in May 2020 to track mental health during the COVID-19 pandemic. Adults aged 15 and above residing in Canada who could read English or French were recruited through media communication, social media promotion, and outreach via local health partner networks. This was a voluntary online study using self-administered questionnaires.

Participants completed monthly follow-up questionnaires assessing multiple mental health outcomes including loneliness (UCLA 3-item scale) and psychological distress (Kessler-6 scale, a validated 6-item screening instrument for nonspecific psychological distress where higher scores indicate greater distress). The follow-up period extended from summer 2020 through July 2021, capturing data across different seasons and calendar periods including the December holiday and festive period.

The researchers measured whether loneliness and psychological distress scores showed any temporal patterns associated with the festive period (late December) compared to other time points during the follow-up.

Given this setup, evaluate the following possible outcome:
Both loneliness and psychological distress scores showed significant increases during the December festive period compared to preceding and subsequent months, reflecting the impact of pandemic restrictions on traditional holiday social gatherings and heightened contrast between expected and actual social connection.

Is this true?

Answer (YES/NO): NO